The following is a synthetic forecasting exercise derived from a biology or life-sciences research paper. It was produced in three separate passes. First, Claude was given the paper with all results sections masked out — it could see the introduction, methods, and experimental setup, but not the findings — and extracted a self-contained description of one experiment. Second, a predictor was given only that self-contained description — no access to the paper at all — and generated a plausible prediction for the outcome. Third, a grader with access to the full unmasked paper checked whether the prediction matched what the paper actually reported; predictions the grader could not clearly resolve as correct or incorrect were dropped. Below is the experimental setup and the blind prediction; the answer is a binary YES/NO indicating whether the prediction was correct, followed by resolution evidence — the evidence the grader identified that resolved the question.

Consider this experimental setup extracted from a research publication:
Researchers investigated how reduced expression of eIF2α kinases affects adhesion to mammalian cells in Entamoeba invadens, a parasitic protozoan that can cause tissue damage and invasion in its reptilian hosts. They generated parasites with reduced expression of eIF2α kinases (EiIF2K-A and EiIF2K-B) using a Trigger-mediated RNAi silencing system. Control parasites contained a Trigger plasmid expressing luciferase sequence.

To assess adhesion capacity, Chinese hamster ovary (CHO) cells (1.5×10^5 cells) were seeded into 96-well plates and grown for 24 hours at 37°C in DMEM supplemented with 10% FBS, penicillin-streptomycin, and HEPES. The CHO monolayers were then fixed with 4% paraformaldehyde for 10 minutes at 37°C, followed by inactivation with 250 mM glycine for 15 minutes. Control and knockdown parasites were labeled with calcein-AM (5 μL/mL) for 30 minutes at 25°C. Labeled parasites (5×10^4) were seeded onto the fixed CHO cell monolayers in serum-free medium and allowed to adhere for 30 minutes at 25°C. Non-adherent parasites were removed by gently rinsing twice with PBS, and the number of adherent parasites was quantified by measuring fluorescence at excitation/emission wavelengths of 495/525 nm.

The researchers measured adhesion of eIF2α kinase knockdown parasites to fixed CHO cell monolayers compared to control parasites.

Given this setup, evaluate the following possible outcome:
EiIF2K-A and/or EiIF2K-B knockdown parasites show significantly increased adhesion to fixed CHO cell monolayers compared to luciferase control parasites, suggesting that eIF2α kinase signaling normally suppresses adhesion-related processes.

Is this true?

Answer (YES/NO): YES